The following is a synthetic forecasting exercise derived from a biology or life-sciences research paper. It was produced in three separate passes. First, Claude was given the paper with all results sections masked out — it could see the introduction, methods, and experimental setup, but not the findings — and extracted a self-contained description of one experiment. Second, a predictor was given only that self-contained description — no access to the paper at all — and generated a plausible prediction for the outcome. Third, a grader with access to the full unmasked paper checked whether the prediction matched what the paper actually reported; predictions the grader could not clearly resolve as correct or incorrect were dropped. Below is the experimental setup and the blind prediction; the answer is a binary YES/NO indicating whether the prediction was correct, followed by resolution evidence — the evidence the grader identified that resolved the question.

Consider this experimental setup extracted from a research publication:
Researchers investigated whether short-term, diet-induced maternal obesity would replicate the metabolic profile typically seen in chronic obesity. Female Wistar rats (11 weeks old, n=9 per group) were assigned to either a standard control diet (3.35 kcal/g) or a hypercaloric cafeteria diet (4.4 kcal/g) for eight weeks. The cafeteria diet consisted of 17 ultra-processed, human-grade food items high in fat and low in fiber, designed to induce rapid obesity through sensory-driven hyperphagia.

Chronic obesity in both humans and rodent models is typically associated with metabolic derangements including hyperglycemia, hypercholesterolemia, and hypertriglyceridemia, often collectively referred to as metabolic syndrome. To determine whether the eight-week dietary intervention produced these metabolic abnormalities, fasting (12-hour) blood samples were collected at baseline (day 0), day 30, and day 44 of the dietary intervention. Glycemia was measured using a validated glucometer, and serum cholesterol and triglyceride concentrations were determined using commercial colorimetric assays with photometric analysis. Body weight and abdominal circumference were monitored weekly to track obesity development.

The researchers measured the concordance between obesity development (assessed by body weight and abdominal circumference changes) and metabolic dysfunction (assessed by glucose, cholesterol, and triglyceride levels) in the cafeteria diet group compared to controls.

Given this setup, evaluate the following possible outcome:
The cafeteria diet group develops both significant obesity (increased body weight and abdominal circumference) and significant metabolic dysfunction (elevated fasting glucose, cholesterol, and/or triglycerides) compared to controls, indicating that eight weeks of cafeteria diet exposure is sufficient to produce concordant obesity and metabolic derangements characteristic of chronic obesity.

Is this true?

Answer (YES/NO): NO